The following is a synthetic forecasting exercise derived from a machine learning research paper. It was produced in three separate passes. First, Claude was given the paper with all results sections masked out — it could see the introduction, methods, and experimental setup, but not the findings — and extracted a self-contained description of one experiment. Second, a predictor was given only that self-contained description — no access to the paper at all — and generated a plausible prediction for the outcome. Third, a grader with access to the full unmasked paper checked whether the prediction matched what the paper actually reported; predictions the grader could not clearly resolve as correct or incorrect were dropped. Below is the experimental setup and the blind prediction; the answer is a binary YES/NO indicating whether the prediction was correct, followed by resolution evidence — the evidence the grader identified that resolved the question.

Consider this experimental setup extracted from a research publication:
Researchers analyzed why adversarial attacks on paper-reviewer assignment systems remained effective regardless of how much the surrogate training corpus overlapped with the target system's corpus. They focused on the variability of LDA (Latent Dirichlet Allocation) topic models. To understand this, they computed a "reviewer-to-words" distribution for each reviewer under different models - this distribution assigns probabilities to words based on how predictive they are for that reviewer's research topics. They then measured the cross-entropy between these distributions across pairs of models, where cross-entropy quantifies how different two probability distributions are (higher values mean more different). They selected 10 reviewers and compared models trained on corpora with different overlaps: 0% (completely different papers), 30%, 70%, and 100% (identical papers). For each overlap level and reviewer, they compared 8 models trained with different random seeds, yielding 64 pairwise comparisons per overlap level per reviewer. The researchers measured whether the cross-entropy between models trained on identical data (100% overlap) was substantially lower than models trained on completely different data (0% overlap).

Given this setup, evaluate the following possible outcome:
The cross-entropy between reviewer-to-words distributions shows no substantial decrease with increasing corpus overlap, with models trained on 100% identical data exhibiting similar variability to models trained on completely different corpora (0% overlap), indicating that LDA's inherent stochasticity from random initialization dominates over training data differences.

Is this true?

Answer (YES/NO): YES